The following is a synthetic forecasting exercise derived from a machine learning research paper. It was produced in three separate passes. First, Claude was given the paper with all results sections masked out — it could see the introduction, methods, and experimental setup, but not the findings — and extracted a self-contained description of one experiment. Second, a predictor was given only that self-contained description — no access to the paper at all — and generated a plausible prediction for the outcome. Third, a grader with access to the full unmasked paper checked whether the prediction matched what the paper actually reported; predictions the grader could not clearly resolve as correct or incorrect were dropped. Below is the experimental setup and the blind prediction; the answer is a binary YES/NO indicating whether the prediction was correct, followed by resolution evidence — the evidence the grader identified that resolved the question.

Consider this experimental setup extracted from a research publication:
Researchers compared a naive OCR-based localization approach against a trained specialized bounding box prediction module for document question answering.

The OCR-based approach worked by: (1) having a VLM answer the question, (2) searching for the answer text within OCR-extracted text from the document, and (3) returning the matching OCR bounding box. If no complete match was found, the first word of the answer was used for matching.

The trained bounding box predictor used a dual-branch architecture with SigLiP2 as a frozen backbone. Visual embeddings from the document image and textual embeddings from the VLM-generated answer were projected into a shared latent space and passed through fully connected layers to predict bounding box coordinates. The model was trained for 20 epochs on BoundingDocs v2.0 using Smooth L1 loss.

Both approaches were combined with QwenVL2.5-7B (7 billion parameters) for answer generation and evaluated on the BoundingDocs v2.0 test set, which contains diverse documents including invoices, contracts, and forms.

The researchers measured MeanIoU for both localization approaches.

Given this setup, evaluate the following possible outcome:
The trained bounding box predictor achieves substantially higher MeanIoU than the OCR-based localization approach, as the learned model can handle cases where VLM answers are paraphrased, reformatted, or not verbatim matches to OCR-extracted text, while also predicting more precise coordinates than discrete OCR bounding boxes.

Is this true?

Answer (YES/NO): NO